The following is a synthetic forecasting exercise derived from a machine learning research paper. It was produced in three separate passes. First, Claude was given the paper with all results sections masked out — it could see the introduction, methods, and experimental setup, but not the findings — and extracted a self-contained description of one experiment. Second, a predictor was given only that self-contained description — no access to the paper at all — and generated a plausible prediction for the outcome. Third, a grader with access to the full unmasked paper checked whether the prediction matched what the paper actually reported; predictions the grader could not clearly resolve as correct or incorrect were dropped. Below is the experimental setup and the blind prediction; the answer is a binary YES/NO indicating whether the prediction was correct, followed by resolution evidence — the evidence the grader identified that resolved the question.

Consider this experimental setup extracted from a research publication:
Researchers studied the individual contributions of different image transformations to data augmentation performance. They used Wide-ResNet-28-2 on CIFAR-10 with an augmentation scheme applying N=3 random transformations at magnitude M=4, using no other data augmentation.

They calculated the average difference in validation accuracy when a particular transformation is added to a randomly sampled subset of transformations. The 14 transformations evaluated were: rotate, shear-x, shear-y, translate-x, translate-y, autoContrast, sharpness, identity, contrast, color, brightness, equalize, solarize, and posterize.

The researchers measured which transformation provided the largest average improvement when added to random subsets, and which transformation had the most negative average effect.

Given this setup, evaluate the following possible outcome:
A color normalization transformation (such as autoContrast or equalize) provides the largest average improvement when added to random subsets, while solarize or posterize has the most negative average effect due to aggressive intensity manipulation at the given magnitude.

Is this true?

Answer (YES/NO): NO